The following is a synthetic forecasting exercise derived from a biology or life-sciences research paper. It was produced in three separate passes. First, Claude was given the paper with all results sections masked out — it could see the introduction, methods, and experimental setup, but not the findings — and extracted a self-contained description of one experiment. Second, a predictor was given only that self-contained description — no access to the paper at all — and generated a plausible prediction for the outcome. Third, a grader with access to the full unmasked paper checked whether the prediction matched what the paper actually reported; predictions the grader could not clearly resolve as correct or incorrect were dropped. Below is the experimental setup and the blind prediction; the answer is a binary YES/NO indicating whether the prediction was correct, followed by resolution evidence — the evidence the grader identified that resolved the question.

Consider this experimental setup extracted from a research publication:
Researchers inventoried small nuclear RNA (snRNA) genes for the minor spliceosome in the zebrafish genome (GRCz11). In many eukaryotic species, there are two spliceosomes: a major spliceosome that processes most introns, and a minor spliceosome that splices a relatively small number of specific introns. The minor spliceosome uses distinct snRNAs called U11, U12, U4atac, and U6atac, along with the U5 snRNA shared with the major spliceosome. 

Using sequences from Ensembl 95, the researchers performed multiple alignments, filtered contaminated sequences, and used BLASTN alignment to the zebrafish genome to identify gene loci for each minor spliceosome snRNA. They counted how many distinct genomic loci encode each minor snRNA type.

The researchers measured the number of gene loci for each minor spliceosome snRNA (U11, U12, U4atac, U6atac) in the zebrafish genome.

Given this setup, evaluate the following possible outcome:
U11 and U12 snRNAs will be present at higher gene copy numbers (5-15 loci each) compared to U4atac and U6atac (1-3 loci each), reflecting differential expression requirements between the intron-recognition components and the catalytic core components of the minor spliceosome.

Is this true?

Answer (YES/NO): NO